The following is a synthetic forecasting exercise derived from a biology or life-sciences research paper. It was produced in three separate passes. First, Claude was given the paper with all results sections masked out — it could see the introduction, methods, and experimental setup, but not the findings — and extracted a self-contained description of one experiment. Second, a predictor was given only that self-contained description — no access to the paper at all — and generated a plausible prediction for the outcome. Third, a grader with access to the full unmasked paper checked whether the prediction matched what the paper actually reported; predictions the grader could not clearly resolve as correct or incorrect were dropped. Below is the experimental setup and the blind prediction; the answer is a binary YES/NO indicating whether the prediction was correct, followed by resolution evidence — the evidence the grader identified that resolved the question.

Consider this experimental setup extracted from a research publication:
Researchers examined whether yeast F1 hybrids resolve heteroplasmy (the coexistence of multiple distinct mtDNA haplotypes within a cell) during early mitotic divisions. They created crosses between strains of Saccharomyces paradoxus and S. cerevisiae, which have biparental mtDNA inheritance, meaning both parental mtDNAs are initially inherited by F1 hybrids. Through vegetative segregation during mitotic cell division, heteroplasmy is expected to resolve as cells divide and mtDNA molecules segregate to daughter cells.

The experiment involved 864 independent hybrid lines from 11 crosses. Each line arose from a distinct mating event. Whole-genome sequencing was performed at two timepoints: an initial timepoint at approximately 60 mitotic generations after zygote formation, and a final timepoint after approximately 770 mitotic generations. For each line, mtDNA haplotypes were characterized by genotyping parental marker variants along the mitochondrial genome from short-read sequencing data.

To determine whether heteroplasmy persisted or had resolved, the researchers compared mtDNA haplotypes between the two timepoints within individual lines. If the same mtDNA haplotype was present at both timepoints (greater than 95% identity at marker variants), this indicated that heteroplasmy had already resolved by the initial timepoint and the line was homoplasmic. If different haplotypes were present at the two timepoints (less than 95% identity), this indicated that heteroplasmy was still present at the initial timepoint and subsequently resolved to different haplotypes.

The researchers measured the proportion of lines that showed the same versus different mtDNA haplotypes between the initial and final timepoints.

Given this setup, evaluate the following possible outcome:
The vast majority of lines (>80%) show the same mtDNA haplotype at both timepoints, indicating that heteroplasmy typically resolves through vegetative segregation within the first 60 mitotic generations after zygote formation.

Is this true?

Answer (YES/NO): NO